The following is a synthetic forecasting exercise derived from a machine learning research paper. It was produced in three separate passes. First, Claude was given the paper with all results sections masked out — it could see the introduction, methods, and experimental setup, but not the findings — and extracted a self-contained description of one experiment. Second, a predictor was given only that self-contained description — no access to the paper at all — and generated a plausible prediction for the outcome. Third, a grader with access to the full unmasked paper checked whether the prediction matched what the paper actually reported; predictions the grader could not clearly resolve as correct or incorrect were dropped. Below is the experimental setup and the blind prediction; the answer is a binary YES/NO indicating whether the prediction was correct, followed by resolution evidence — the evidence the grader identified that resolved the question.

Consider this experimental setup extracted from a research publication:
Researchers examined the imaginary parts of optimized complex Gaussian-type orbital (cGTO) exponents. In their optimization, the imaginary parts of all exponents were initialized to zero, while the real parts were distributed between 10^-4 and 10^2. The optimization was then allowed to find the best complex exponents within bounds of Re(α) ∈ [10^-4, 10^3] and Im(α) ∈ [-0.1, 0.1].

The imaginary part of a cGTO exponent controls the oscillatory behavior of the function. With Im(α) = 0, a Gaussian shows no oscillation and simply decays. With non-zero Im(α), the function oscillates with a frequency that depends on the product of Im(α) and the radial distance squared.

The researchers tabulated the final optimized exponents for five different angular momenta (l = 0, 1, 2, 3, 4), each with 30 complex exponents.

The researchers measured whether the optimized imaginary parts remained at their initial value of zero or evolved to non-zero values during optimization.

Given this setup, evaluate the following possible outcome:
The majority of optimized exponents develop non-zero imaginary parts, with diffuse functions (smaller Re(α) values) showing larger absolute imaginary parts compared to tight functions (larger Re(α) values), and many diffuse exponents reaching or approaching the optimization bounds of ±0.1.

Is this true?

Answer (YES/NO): NO